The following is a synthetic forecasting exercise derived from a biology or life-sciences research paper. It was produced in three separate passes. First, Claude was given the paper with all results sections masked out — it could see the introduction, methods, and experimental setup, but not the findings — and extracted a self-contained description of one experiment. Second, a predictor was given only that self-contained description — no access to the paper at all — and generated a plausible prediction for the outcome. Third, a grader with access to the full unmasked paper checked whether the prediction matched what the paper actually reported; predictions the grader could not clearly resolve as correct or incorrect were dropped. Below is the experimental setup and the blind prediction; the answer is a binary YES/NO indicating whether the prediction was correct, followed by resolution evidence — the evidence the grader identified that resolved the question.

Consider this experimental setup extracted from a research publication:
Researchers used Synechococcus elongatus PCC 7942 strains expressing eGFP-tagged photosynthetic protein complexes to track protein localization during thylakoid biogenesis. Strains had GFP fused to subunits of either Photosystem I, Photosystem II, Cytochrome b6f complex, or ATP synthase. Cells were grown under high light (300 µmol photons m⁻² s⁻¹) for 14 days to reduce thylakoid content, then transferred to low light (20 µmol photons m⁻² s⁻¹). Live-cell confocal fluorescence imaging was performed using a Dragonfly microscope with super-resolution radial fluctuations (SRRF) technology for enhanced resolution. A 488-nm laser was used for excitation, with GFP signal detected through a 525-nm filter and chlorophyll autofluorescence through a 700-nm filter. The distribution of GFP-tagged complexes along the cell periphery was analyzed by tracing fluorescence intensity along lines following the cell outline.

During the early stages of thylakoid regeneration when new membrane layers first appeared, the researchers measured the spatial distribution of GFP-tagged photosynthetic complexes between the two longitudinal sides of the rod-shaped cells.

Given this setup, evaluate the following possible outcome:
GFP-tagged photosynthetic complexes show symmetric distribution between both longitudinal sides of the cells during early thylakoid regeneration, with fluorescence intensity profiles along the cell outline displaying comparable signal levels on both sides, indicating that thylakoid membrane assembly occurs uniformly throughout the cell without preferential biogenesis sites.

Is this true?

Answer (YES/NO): NO